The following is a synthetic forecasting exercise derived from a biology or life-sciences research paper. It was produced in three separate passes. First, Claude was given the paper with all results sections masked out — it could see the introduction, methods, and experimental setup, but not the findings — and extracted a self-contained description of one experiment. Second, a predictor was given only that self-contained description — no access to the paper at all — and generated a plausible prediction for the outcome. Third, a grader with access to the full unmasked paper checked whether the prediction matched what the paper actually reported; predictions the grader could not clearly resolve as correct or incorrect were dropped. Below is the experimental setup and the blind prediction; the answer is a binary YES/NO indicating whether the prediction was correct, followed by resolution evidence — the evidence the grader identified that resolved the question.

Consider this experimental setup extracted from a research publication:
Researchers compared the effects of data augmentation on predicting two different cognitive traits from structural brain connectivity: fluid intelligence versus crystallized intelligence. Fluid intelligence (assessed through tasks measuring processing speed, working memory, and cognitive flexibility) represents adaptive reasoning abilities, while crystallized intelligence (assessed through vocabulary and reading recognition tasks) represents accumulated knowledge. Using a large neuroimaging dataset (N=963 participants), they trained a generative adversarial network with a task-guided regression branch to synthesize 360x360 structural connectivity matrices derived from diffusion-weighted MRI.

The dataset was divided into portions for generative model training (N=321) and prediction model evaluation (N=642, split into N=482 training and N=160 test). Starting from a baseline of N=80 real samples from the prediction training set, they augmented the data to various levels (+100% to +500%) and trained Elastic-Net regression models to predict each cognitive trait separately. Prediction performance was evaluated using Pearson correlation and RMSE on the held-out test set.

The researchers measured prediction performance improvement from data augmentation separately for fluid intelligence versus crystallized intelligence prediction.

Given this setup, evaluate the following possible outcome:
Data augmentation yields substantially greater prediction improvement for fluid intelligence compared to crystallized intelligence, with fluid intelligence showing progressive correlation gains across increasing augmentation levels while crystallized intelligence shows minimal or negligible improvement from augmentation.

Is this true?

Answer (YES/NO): NO